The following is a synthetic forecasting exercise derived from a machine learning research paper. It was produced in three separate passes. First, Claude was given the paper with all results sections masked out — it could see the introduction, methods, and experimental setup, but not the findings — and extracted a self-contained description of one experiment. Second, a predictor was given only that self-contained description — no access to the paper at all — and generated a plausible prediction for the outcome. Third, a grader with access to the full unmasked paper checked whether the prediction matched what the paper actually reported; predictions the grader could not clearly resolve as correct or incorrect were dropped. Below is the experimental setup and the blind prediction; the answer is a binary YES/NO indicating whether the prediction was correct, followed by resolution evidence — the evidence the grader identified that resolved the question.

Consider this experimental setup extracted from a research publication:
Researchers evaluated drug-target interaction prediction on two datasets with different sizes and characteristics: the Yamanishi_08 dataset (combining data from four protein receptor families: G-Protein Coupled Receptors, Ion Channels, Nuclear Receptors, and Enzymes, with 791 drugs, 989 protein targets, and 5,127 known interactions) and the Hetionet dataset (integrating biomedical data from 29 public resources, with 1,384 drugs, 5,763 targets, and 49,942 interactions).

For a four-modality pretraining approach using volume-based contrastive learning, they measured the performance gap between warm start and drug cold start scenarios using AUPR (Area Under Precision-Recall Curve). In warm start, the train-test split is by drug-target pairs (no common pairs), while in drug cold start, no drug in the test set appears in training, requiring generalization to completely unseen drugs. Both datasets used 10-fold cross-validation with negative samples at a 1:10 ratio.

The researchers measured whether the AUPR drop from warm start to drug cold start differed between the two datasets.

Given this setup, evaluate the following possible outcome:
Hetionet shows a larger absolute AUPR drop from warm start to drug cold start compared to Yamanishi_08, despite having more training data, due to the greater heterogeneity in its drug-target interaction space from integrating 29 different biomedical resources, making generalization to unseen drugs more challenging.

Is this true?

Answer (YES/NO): NO